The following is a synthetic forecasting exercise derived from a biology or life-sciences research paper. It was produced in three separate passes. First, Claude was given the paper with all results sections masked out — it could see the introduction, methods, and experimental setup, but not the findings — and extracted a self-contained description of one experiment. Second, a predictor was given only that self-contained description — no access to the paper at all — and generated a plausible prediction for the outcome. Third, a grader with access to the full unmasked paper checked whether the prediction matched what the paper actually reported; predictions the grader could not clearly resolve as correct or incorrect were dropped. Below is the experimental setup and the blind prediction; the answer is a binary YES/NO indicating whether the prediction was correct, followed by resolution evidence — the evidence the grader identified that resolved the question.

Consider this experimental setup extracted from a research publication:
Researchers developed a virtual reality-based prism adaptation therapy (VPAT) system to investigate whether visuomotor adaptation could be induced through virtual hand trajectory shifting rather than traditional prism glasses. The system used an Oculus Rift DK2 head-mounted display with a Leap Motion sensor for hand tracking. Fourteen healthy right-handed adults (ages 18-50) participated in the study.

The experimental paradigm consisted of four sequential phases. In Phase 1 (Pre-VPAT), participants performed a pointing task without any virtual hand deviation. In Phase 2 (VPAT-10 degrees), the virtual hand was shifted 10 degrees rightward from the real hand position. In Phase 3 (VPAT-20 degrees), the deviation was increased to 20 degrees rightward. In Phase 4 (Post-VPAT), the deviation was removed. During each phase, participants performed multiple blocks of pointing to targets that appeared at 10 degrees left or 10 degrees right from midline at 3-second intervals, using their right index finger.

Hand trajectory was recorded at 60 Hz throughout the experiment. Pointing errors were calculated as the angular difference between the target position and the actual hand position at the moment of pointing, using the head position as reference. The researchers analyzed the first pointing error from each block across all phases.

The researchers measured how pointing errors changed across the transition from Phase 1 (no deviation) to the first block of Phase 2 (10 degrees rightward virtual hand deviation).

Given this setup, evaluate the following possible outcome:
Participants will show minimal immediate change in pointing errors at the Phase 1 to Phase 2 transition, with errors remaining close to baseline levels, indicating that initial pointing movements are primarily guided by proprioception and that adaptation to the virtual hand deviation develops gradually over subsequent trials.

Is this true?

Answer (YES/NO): NO